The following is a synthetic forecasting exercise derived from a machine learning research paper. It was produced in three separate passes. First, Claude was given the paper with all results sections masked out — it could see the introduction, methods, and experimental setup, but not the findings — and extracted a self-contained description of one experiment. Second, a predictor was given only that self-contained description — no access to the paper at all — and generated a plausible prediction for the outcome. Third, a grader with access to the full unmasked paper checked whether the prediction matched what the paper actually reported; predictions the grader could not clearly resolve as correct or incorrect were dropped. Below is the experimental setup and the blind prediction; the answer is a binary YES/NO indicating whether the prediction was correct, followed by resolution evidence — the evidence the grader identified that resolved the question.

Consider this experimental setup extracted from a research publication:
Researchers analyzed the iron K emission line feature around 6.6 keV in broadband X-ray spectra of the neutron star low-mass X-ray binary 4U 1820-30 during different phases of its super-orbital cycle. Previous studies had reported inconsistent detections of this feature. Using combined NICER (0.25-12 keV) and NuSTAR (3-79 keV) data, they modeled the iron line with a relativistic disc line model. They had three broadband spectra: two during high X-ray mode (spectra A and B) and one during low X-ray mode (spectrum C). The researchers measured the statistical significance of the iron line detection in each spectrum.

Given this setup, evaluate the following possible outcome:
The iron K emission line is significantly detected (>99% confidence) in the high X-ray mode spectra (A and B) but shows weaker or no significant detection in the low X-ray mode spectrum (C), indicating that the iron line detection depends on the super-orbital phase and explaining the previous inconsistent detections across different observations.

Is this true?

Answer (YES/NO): NO